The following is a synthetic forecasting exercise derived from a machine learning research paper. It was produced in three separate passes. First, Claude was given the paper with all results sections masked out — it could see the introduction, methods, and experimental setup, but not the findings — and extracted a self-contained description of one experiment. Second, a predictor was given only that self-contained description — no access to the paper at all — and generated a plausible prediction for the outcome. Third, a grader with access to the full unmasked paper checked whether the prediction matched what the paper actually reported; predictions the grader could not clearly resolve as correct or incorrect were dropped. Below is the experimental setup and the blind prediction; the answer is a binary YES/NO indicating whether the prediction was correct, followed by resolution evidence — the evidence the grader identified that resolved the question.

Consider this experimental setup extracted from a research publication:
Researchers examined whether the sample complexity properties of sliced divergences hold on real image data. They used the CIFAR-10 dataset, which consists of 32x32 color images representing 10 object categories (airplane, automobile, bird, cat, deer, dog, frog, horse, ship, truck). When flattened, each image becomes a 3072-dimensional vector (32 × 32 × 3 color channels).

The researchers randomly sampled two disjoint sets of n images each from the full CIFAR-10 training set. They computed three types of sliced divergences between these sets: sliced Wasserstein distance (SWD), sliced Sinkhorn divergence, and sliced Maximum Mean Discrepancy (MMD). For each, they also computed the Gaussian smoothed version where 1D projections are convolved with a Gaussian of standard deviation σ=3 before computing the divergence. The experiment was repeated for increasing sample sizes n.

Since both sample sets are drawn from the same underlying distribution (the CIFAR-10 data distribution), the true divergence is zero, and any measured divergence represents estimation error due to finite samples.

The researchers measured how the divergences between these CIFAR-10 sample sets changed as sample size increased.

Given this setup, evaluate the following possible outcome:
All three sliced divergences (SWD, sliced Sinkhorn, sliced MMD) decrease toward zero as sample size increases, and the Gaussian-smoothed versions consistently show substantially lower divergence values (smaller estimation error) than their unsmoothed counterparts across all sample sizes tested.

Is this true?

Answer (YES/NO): NO